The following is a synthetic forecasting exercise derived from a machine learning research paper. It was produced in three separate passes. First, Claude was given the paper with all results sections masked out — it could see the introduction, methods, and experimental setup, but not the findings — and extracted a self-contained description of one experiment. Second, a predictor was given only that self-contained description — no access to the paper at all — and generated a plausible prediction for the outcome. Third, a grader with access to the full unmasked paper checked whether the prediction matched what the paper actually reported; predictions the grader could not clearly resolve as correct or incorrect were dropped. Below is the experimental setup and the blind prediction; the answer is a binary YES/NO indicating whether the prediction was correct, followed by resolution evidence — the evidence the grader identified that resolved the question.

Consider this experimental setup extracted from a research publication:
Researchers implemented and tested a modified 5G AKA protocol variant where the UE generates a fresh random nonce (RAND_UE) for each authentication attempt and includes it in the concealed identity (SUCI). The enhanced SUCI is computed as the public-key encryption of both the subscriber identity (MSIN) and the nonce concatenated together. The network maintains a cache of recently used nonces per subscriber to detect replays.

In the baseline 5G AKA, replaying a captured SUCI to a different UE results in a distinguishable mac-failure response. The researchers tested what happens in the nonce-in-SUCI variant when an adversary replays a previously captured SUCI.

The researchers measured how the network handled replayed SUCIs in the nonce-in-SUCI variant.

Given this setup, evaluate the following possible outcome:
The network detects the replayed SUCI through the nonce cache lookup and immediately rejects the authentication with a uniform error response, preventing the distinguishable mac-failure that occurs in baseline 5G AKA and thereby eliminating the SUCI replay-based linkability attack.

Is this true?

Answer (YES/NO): YES